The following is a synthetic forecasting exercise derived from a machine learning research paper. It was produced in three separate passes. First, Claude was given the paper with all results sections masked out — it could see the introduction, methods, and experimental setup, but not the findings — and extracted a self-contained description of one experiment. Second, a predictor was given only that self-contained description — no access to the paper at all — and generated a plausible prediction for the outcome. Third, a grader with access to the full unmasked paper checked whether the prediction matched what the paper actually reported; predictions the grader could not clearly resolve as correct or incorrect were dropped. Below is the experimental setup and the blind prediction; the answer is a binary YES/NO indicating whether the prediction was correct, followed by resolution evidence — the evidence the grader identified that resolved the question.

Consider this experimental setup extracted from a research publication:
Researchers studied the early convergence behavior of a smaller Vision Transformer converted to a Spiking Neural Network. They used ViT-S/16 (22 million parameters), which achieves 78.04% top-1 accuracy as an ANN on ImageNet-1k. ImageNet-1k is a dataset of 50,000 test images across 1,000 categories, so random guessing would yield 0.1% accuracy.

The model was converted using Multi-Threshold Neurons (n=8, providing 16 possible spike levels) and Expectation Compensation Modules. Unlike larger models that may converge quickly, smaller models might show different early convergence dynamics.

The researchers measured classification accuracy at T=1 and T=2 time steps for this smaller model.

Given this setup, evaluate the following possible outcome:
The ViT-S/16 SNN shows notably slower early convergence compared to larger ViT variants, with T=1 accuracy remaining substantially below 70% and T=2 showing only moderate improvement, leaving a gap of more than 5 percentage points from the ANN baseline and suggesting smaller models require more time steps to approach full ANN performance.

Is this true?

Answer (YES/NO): YES